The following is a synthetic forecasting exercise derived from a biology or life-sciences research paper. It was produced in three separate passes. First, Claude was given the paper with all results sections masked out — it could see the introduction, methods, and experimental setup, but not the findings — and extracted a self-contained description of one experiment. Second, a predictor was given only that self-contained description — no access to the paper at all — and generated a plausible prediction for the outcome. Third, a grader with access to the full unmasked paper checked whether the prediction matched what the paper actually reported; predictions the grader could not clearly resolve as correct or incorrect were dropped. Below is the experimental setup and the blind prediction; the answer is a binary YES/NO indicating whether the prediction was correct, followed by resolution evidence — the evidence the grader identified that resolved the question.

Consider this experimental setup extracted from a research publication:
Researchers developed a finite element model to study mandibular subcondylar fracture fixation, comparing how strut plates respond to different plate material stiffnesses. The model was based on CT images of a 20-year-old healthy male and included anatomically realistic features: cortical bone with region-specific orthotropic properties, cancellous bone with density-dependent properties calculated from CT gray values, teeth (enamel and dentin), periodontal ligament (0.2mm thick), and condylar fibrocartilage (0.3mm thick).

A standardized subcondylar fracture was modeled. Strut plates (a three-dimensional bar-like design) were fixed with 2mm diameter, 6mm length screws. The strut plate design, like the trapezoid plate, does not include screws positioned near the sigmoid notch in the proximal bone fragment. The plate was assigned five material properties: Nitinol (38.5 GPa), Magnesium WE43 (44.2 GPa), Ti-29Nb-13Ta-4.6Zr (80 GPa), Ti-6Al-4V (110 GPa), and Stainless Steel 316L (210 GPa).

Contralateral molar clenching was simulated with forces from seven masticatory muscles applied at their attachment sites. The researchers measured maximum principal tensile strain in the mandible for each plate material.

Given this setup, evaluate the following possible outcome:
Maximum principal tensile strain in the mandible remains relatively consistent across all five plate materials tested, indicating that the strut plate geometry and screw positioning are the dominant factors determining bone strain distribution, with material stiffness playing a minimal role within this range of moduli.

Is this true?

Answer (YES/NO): NO